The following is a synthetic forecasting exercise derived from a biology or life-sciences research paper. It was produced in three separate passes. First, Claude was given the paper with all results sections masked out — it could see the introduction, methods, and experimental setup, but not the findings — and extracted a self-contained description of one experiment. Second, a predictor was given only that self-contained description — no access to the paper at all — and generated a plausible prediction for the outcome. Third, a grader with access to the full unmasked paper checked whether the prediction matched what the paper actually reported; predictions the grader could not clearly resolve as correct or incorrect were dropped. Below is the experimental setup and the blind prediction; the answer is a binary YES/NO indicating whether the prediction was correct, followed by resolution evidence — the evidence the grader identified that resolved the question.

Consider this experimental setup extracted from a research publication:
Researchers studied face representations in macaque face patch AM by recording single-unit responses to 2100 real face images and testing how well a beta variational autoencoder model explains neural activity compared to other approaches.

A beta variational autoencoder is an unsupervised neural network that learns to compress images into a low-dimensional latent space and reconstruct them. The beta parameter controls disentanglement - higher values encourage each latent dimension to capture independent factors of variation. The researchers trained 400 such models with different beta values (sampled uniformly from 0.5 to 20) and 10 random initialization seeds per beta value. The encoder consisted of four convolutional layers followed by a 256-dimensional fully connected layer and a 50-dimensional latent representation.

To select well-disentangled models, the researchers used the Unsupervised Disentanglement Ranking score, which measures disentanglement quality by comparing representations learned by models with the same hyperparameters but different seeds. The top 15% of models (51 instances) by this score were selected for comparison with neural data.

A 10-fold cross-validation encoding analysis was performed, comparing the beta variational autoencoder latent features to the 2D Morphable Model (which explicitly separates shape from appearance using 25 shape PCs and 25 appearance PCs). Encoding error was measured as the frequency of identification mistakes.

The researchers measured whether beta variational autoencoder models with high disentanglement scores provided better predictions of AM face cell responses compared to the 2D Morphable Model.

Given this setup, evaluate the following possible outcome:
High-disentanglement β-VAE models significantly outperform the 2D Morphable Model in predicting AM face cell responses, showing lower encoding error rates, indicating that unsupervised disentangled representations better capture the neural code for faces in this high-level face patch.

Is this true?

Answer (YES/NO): NO